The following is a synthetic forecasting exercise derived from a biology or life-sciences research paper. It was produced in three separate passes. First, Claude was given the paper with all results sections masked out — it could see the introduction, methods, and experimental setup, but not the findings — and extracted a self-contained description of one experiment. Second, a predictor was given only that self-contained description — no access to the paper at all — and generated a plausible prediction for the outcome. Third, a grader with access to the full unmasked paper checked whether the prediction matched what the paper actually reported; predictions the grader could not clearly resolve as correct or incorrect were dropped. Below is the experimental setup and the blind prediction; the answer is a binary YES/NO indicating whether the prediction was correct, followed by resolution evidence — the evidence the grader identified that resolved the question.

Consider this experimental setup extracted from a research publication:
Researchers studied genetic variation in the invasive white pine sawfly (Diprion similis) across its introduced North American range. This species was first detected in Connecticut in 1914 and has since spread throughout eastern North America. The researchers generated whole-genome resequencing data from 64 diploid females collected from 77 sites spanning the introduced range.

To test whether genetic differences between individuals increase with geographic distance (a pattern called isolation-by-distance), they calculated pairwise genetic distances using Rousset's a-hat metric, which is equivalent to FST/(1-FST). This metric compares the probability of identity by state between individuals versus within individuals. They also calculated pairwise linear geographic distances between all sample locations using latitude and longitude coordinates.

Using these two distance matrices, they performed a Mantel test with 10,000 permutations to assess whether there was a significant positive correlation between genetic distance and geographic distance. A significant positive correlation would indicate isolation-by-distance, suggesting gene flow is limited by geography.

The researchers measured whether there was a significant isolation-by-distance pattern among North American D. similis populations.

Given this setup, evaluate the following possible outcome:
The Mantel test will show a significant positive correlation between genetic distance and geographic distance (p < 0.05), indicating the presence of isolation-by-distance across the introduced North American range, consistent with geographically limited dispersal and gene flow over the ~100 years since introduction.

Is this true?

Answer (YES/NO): YES